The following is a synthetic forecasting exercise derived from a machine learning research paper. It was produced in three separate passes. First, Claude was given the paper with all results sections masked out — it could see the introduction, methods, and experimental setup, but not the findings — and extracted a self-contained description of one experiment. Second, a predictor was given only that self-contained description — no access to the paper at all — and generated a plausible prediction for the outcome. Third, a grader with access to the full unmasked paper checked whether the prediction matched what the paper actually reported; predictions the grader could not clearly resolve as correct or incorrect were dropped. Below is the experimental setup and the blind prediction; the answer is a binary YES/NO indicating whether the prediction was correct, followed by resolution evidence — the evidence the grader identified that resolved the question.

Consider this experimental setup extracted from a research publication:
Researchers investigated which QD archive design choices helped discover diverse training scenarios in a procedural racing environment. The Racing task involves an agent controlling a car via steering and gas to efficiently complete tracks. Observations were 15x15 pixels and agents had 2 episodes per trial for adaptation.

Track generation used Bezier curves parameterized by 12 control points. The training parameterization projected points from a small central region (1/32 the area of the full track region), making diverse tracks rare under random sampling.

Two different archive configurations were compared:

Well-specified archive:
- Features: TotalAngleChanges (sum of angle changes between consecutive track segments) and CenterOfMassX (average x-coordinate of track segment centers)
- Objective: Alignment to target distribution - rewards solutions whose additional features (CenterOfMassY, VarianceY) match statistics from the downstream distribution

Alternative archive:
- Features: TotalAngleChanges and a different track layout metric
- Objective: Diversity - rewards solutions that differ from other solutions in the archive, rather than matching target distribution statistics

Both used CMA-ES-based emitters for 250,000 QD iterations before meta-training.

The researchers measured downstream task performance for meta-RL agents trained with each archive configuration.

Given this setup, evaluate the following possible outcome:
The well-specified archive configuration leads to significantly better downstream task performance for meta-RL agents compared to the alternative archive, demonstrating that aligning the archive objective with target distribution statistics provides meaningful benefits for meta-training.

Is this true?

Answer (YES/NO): YES